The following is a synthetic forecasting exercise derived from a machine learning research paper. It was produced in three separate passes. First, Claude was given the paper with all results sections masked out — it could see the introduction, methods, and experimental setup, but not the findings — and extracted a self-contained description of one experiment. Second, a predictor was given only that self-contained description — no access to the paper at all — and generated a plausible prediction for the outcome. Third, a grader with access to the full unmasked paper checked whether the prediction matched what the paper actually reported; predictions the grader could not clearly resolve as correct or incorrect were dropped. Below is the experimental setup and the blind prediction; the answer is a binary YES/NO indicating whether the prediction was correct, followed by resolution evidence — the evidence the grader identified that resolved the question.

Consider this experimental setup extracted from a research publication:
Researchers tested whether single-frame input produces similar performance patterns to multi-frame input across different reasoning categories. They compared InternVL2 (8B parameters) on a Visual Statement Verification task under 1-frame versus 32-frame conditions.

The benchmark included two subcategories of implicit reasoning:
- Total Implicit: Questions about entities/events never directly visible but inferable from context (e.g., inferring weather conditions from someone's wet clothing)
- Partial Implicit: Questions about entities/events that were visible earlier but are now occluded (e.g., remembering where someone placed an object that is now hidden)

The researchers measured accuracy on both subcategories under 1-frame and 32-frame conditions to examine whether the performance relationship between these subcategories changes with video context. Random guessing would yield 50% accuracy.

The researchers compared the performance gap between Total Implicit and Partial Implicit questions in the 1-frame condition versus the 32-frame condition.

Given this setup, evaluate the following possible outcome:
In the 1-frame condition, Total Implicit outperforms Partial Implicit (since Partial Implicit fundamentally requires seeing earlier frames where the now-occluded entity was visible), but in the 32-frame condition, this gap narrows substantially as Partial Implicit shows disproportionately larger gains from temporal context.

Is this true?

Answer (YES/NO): YES